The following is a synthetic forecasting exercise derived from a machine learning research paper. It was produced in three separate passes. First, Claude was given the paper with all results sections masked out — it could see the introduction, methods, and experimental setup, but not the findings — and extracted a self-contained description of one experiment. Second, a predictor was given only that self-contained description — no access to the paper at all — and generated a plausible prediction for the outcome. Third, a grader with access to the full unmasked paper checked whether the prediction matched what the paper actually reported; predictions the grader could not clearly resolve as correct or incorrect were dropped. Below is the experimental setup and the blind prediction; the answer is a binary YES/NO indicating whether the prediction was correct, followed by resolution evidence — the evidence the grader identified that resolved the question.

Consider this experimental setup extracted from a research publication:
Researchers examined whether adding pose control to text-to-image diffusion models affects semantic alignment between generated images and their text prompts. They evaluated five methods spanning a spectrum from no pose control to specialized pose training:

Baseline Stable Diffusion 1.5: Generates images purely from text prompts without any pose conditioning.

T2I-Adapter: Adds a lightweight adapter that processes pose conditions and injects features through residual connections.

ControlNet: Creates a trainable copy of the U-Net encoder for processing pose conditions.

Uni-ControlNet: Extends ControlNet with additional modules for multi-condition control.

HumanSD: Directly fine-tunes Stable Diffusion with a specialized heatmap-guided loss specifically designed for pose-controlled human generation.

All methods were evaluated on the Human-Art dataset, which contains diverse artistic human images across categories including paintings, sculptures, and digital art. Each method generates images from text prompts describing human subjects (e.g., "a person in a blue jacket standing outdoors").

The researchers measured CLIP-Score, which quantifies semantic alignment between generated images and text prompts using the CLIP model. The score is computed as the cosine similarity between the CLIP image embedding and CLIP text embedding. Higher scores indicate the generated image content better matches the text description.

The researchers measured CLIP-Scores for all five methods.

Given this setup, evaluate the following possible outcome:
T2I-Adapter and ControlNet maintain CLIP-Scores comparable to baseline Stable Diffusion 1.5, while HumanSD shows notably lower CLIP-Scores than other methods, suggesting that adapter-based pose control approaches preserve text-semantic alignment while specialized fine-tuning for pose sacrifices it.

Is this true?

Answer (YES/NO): NO